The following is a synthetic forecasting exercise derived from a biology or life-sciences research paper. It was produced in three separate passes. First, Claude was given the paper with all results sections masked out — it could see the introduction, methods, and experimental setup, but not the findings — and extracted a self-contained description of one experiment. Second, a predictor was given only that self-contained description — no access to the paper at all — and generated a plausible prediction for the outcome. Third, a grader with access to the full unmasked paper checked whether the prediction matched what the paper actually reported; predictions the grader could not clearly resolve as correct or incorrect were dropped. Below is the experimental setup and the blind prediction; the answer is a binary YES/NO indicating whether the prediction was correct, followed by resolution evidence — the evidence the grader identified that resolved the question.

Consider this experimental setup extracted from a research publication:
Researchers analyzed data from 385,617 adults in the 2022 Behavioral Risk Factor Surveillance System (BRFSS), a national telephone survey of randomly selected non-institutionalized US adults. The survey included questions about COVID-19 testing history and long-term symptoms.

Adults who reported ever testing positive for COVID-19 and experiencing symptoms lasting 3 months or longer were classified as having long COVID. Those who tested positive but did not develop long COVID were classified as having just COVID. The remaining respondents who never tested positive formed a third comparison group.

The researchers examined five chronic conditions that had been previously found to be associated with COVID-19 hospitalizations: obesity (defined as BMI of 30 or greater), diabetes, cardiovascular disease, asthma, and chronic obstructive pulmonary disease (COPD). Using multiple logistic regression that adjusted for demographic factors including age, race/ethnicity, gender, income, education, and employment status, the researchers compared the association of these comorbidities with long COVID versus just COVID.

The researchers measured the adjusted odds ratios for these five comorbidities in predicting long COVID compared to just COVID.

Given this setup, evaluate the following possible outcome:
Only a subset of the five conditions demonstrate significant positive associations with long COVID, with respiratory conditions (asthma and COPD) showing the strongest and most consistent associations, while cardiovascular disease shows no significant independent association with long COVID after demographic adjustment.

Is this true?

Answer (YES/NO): NO